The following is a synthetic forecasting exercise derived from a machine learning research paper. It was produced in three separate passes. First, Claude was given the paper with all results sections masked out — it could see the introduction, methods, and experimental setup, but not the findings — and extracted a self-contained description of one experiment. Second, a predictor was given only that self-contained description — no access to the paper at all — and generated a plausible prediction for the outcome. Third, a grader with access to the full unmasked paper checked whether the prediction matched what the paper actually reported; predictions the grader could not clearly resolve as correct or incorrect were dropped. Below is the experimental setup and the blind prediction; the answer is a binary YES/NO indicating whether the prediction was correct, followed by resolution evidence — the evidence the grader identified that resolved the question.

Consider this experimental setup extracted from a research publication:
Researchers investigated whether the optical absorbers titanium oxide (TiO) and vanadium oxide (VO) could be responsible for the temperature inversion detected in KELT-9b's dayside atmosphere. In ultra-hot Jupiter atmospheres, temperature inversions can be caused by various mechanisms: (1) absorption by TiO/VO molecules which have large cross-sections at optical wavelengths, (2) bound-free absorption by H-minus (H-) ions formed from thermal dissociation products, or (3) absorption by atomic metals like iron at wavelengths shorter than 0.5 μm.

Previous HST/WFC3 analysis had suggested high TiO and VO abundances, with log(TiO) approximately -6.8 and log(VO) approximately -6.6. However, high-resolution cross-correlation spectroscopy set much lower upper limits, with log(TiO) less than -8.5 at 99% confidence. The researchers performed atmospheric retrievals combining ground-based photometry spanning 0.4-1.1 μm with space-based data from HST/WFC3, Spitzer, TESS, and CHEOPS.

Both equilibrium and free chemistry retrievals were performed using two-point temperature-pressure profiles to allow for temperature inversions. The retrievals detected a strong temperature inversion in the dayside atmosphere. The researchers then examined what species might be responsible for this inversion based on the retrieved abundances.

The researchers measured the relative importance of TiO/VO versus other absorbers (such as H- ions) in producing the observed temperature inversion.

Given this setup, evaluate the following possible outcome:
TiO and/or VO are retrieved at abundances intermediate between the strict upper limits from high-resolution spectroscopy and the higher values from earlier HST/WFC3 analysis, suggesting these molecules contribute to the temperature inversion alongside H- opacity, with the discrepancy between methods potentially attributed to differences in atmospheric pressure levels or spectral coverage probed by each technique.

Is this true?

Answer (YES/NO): NO